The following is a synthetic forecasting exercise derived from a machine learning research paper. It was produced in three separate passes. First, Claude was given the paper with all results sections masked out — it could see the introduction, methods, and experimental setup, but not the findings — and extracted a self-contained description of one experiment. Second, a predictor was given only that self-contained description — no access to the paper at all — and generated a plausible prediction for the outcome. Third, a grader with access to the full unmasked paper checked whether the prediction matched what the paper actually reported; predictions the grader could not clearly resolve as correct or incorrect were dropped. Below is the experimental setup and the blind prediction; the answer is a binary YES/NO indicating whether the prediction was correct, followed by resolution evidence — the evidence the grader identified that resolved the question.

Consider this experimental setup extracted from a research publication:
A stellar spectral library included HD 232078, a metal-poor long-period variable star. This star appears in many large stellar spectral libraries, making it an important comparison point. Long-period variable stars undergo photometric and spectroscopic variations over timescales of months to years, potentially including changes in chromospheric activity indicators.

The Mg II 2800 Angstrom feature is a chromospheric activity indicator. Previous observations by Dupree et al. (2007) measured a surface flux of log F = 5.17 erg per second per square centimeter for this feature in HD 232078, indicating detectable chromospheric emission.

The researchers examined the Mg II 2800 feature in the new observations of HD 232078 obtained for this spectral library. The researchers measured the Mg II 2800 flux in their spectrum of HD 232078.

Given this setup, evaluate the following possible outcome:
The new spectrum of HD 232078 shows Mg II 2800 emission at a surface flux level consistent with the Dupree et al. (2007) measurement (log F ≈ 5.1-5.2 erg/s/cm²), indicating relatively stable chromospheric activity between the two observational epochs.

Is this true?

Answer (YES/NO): NO